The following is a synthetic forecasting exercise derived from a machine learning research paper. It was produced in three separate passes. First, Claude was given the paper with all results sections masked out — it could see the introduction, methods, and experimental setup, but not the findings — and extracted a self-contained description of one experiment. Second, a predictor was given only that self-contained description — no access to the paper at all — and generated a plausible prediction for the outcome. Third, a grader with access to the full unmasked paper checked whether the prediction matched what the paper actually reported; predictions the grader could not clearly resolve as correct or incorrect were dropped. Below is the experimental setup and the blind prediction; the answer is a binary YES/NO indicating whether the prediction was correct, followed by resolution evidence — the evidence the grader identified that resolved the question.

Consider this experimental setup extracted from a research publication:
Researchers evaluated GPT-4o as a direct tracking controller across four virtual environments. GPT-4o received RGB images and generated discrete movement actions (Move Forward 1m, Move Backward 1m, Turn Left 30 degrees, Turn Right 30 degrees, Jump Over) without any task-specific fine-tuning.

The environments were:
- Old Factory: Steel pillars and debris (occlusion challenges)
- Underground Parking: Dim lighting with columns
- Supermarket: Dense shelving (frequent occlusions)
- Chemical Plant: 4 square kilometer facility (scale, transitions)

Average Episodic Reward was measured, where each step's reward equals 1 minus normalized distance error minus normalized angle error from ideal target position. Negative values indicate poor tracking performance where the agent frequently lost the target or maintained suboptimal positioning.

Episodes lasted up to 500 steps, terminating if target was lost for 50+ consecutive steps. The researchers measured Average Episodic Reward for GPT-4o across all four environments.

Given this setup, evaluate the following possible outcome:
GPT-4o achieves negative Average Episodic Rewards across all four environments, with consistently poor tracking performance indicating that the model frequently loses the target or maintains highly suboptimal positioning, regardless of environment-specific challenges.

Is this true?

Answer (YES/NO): NO